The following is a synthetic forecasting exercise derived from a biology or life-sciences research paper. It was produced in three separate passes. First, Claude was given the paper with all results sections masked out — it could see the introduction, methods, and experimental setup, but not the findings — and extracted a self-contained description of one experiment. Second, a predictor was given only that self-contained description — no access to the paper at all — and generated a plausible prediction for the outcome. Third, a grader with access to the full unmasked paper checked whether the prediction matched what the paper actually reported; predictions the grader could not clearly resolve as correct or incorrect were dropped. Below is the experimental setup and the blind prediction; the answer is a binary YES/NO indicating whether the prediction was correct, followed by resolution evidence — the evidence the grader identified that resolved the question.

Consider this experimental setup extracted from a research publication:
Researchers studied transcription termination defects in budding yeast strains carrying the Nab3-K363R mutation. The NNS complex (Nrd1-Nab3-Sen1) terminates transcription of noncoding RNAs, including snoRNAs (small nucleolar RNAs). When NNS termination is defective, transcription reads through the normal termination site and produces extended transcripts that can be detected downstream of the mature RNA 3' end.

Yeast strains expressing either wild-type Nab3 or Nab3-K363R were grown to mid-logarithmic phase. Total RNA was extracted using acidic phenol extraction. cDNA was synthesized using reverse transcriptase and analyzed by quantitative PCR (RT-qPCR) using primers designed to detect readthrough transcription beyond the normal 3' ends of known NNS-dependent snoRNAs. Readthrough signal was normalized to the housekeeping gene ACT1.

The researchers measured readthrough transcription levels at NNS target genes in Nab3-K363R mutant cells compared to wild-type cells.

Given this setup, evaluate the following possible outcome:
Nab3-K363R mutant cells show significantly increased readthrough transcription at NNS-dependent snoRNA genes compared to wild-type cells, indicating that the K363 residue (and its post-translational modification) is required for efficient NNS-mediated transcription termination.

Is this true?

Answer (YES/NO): YES